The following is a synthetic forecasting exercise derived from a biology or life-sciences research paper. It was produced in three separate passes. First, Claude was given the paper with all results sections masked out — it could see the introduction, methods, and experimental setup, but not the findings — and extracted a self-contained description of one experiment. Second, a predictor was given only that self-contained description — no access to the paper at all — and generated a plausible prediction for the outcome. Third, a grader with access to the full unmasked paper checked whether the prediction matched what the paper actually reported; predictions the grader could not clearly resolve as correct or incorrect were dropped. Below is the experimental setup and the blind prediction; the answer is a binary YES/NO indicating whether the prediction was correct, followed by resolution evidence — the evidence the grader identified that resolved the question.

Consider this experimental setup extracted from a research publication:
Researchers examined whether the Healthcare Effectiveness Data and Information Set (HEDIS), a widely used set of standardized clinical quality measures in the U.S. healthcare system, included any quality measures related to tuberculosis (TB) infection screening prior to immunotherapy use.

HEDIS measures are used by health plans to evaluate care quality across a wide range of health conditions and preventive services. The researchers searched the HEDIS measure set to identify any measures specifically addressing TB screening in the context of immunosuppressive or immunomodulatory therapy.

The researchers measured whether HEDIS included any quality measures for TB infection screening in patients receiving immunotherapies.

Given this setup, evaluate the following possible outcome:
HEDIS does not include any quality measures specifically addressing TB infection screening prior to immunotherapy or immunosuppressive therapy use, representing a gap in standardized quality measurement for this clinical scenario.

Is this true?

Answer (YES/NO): YES